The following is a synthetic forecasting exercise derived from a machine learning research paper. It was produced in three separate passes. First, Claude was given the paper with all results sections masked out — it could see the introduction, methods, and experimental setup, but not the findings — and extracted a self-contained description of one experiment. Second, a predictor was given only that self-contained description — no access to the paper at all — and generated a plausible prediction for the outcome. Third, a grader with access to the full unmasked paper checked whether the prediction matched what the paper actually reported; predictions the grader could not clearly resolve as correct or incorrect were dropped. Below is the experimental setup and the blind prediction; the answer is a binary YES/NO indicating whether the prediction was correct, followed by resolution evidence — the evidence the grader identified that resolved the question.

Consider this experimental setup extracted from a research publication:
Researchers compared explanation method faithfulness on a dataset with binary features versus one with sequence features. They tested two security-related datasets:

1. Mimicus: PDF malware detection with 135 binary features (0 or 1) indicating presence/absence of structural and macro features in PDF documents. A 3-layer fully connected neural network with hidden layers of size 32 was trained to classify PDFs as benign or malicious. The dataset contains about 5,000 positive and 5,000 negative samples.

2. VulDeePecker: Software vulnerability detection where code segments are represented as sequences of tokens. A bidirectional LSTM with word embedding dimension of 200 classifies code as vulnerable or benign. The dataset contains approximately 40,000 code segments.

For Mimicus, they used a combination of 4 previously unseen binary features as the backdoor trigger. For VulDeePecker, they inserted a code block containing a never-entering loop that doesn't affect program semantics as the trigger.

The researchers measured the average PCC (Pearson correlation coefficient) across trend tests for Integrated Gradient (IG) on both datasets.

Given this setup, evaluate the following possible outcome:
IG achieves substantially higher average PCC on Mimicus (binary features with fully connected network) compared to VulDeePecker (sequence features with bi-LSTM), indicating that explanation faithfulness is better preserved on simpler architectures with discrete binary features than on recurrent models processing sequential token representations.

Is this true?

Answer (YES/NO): NO